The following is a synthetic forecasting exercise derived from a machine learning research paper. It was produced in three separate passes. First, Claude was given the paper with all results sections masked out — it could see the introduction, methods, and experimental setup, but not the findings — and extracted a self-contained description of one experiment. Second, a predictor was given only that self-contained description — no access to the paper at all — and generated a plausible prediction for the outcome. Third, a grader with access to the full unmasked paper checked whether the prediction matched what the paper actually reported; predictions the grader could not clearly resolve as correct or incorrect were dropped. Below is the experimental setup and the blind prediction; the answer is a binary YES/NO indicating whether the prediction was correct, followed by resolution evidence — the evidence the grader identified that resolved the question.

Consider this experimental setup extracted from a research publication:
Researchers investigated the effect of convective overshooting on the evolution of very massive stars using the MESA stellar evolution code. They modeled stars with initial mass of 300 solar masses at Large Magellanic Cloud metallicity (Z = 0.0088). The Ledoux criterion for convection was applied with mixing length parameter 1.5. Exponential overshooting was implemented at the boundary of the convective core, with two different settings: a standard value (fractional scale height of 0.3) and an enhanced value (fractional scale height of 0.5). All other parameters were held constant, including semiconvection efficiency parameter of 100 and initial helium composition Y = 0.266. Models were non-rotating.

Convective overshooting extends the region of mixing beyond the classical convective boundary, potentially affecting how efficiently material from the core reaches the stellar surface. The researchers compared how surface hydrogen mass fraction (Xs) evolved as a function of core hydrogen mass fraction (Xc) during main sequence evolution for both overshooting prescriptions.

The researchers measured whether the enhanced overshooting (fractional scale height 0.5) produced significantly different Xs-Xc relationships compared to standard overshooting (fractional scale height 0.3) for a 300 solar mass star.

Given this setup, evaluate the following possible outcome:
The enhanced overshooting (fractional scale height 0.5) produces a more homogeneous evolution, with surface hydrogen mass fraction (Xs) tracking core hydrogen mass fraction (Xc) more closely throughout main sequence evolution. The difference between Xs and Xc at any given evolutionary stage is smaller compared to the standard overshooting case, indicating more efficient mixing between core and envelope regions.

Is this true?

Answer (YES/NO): NO